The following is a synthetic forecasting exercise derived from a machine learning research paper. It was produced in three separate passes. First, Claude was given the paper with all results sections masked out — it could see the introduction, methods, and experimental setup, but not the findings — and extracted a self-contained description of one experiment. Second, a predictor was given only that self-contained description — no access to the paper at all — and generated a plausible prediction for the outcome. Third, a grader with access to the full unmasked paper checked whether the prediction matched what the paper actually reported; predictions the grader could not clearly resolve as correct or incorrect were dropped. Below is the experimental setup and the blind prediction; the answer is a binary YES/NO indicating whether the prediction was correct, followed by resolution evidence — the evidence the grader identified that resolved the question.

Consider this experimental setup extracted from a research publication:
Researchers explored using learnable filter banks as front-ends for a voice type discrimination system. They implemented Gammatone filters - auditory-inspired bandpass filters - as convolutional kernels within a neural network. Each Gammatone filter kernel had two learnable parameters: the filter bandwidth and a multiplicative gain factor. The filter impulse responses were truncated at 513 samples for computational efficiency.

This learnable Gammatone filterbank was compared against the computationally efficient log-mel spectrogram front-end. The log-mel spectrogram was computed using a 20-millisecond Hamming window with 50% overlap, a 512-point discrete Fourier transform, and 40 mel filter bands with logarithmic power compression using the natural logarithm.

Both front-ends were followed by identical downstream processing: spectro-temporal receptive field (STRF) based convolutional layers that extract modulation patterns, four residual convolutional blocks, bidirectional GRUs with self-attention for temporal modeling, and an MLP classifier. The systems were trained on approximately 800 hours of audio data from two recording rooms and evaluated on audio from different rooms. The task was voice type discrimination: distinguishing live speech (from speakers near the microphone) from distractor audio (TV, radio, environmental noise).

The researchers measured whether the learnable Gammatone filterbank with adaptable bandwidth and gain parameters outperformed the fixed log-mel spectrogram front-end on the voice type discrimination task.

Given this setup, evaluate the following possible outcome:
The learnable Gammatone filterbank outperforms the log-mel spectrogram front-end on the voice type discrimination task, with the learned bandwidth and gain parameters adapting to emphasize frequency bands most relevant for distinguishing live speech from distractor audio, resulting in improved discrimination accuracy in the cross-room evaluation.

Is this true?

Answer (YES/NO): NO